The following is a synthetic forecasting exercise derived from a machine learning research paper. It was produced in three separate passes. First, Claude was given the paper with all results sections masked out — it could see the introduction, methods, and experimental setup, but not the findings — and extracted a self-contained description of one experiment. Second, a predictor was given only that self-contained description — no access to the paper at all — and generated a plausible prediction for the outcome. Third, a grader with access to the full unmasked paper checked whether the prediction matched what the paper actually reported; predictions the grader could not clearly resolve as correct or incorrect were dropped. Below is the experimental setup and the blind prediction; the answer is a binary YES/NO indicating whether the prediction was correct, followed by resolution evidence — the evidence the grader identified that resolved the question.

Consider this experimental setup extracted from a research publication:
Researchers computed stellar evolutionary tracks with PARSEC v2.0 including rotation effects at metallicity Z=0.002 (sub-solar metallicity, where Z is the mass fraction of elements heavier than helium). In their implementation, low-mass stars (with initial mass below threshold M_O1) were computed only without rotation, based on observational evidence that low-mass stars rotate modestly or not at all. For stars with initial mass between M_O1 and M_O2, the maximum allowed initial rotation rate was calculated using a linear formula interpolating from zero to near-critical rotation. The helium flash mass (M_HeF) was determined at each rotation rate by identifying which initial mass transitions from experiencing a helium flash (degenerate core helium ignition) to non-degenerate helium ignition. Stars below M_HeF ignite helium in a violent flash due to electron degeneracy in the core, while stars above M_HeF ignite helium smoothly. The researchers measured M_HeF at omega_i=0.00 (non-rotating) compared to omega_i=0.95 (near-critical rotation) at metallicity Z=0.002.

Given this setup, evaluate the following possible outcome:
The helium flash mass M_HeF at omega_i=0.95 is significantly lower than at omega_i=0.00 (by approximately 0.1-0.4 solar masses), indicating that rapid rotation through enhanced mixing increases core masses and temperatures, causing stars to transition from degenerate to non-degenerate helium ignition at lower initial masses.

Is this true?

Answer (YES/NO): NO